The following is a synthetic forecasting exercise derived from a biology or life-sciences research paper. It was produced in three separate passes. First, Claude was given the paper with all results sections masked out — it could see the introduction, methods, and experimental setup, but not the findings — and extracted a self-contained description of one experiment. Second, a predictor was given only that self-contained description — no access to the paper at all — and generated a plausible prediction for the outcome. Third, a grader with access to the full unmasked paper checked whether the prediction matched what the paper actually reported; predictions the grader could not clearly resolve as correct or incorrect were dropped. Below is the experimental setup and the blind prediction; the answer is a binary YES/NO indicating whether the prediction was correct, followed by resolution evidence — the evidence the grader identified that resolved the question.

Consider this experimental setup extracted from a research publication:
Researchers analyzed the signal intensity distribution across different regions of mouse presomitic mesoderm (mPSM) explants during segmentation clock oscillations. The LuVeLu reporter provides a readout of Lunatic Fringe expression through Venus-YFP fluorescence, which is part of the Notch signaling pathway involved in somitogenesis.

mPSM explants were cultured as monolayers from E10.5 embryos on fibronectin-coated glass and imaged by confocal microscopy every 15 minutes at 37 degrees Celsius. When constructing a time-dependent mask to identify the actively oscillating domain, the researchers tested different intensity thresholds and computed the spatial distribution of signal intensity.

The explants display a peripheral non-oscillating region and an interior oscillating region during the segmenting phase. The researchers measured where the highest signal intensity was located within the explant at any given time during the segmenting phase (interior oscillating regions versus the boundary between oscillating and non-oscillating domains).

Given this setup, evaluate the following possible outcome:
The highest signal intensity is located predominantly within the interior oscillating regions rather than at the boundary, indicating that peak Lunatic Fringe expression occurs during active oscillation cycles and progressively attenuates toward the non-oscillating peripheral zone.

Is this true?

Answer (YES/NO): NO